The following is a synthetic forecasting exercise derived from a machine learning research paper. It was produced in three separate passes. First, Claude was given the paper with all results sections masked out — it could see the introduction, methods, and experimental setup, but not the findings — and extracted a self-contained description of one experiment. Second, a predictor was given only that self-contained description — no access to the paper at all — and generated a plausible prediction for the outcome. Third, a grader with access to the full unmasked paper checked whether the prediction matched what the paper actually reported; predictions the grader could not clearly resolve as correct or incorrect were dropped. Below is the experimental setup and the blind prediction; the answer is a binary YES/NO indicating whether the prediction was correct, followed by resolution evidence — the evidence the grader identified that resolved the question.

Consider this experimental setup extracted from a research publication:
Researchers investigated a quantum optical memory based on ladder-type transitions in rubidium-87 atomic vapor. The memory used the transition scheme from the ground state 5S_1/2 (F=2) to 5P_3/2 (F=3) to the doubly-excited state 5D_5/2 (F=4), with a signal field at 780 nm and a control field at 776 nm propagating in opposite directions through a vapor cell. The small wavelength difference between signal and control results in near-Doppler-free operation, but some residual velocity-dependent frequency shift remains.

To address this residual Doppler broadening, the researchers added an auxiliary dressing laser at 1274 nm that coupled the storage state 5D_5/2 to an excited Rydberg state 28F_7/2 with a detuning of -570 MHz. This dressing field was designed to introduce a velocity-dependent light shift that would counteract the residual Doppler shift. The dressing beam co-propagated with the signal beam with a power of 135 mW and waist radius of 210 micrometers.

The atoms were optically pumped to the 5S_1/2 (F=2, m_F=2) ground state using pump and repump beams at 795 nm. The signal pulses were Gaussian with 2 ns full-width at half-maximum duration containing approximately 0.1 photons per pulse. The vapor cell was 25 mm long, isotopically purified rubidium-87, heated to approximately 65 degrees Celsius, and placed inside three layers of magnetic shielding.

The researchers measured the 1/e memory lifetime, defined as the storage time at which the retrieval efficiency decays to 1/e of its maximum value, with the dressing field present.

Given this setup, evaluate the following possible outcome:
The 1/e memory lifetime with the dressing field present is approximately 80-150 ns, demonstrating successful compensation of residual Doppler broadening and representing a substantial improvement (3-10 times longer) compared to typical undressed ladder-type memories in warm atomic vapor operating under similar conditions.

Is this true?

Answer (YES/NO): NO